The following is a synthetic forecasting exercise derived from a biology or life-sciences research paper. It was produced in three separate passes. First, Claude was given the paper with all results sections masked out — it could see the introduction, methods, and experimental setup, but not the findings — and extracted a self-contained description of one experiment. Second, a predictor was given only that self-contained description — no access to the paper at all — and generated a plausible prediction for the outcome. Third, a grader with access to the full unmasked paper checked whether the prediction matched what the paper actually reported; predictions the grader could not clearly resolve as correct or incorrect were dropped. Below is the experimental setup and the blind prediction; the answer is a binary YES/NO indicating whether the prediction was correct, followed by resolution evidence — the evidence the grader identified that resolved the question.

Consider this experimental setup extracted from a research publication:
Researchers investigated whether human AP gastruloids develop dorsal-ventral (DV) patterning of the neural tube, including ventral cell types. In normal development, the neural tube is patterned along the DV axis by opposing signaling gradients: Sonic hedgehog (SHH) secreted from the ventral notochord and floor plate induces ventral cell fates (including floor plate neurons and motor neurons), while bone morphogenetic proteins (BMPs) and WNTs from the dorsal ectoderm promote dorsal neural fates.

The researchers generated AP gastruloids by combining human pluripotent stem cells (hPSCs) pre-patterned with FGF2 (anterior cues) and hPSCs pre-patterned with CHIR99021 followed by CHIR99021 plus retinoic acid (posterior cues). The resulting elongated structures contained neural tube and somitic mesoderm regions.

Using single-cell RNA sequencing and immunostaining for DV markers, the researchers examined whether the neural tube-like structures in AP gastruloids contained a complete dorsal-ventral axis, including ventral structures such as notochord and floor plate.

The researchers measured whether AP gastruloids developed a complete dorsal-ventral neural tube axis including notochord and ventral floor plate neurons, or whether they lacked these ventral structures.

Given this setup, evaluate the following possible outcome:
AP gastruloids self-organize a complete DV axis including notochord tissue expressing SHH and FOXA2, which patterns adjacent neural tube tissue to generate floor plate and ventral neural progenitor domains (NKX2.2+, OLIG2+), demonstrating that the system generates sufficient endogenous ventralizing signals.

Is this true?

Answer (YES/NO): NO